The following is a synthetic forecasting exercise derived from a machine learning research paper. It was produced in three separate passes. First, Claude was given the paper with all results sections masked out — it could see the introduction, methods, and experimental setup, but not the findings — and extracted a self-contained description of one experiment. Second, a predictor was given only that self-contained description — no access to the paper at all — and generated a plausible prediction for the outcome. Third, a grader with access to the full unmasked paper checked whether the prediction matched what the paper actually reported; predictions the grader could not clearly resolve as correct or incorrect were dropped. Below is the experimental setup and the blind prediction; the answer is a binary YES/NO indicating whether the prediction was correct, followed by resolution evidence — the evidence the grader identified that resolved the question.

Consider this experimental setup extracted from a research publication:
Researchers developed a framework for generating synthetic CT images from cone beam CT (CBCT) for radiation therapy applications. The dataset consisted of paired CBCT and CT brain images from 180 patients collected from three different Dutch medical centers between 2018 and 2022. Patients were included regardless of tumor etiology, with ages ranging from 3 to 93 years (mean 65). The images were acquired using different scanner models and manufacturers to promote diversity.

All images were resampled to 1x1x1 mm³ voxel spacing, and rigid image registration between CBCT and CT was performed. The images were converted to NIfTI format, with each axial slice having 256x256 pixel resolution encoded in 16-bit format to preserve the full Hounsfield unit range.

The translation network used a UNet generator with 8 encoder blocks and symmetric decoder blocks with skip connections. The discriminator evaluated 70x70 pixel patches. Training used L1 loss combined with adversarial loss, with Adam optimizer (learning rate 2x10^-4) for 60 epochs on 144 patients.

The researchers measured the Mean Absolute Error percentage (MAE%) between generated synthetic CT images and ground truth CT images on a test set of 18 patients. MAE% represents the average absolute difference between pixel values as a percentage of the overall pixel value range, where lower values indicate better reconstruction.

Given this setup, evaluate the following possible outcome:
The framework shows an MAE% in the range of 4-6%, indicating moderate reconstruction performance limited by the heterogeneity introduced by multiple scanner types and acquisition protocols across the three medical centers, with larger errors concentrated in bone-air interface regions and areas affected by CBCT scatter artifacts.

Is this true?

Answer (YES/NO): NO